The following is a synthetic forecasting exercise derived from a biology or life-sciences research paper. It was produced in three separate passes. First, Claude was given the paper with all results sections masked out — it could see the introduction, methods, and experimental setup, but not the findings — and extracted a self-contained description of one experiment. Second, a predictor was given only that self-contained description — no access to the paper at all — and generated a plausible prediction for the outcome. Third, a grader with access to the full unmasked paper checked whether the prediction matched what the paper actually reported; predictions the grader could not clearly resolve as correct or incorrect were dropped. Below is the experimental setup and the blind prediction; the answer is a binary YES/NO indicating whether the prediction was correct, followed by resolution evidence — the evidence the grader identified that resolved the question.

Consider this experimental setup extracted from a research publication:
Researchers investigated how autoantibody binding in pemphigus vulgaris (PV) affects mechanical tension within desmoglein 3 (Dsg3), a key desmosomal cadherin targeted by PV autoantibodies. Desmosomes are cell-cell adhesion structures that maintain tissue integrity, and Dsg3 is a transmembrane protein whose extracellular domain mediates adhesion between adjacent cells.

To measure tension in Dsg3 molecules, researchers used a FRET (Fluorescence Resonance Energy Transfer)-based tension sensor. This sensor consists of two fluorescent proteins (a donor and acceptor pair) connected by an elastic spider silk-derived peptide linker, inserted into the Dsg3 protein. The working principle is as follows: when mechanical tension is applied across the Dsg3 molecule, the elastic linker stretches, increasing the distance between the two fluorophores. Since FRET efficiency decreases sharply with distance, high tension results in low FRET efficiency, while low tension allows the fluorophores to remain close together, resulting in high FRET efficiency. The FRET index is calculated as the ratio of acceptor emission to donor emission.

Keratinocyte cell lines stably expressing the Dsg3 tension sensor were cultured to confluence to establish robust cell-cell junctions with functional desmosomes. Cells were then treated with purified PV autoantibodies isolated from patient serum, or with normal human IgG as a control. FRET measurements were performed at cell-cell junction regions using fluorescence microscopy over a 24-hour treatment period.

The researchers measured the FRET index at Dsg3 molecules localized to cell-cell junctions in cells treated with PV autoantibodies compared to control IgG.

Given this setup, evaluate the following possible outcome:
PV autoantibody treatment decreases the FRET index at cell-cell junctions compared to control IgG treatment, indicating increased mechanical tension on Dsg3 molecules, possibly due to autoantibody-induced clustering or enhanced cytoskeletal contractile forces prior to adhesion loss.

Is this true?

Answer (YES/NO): NO